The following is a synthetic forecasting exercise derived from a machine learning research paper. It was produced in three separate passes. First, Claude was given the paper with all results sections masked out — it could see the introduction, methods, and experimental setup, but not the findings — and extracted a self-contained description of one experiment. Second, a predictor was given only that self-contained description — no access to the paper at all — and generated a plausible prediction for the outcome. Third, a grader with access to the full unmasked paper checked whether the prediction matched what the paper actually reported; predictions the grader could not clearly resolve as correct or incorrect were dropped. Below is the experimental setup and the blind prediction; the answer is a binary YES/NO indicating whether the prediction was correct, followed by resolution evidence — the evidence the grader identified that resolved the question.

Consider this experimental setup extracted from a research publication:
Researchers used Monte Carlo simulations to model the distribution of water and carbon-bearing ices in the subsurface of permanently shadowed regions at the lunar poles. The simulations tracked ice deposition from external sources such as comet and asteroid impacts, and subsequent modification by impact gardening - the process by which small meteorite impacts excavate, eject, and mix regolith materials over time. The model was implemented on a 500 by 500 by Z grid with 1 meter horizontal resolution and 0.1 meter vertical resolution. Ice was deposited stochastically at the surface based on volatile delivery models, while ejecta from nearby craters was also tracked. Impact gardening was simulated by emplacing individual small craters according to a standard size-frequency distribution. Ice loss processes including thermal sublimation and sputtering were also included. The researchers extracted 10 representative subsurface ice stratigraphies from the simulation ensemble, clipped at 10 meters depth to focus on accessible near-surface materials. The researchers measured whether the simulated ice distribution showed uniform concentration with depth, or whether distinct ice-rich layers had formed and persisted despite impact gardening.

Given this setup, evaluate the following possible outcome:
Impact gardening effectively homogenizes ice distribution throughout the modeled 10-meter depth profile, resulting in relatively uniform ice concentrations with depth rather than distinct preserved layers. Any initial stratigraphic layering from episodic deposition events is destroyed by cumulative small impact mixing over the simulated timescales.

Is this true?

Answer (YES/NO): NO